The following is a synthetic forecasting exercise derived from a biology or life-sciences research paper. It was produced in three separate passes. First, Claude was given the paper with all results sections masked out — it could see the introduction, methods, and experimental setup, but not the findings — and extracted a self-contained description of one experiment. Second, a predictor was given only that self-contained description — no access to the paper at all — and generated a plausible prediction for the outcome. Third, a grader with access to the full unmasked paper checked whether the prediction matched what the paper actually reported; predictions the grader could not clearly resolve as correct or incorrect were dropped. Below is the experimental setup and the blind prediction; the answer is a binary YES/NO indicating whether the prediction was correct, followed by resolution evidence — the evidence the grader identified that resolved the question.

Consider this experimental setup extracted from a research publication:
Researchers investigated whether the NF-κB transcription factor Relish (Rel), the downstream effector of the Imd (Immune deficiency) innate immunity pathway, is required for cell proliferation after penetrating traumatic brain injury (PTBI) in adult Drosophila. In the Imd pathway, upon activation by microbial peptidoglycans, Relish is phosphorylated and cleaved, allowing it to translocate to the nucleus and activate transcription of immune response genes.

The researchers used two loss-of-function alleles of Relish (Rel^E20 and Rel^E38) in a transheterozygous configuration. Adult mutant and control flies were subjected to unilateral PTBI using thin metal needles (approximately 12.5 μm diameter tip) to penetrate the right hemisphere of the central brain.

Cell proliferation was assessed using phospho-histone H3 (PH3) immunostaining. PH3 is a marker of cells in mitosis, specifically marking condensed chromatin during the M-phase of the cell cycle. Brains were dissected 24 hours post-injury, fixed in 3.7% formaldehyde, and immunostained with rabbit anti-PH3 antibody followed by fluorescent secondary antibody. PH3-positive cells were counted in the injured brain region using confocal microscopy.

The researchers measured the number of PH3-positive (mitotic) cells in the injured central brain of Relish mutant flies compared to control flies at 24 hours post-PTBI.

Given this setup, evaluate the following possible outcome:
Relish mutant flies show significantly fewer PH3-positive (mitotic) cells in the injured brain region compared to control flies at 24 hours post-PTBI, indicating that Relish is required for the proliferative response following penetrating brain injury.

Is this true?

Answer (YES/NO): YES